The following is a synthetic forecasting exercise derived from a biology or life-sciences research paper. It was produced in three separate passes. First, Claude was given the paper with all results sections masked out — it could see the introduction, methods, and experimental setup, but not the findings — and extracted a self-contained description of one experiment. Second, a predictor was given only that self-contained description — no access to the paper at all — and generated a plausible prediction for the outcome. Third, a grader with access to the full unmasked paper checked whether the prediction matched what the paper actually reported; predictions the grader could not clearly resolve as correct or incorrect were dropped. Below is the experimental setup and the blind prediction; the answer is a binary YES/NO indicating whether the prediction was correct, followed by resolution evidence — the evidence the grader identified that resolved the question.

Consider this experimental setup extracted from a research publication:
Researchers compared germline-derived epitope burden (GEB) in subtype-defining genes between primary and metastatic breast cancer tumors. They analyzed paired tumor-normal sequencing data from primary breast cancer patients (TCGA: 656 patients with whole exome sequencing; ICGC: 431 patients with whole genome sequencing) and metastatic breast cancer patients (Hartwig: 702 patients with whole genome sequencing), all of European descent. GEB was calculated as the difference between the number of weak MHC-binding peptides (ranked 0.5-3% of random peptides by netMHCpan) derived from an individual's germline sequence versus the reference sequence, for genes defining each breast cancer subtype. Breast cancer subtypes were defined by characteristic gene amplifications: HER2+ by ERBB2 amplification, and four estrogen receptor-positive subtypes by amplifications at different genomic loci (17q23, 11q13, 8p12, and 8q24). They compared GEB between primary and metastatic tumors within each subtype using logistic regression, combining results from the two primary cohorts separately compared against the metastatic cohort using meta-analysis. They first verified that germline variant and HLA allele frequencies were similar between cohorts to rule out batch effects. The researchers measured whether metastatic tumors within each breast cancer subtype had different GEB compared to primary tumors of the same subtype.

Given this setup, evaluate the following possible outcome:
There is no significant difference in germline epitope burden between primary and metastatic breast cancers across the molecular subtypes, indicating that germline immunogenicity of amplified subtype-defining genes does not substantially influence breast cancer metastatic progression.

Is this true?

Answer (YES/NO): NO